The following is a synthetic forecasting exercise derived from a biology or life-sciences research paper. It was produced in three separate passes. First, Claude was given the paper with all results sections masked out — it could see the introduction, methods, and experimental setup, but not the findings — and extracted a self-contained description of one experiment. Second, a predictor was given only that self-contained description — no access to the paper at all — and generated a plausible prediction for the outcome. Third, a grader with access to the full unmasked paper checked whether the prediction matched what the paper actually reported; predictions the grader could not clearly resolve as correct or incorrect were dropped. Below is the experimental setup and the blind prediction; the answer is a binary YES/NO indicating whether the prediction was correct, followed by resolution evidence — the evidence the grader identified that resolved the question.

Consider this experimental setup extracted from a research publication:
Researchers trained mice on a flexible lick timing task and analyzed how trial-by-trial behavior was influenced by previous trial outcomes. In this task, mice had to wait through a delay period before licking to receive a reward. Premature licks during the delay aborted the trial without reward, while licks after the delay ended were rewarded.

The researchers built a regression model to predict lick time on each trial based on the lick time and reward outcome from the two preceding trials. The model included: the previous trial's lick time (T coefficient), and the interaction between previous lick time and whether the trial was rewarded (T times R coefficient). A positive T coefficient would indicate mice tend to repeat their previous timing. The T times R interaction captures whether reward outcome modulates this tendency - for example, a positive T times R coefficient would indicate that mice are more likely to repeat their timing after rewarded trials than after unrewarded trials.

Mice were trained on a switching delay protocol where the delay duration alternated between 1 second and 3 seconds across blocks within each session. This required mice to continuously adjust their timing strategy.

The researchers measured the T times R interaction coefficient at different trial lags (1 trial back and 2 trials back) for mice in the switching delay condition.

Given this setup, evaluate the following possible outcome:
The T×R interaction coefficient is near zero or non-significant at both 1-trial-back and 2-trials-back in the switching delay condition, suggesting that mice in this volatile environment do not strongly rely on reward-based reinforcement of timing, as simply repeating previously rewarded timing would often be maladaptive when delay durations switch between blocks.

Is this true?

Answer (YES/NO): NO